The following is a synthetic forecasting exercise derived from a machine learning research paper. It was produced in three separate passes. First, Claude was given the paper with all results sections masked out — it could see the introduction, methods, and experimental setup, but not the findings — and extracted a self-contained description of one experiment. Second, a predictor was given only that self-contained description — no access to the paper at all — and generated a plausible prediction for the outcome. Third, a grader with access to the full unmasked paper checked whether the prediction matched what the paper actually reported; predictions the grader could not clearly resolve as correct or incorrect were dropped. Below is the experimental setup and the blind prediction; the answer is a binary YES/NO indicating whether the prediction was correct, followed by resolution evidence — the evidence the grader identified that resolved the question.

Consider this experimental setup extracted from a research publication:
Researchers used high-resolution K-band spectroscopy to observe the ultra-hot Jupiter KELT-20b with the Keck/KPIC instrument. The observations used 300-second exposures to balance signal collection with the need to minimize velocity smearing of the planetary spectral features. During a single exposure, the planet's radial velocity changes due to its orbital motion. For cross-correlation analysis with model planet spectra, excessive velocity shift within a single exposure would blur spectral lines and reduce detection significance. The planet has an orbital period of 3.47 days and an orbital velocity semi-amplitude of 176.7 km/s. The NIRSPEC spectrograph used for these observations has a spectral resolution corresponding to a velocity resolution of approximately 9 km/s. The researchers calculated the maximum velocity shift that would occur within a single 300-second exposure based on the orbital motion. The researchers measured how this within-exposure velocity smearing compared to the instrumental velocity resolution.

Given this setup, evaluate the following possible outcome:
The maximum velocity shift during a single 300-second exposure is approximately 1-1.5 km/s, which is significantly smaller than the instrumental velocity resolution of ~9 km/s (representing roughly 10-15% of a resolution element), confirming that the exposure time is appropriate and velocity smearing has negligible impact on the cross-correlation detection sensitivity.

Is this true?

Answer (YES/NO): YES